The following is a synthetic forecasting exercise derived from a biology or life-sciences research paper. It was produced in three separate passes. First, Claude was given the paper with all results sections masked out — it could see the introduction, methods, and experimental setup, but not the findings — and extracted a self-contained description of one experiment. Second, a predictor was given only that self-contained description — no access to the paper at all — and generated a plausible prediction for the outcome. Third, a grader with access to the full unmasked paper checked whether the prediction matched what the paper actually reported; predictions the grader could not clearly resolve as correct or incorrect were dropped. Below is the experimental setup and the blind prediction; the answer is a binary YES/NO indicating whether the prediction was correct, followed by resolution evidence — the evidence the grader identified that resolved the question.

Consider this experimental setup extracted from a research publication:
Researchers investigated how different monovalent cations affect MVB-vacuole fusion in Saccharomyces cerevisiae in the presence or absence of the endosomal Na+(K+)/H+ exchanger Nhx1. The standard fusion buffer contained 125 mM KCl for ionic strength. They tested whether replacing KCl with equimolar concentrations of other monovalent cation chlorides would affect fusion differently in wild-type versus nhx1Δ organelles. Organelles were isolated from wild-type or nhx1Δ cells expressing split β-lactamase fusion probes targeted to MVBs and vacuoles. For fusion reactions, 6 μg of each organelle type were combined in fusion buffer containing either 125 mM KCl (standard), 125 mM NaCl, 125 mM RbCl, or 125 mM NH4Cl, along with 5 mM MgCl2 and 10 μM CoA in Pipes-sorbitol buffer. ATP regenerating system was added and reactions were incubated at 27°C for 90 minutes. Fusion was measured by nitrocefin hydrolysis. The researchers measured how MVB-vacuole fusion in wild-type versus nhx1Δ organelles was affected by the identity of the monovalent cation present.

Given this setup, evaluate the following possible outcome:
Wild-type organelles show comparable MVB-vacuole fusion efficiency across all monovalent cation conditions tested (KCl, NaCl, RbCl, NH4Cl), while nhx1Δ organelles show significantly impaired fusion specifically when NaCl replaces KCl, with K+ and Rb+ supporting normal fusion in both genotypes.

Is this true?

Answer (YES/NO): NO